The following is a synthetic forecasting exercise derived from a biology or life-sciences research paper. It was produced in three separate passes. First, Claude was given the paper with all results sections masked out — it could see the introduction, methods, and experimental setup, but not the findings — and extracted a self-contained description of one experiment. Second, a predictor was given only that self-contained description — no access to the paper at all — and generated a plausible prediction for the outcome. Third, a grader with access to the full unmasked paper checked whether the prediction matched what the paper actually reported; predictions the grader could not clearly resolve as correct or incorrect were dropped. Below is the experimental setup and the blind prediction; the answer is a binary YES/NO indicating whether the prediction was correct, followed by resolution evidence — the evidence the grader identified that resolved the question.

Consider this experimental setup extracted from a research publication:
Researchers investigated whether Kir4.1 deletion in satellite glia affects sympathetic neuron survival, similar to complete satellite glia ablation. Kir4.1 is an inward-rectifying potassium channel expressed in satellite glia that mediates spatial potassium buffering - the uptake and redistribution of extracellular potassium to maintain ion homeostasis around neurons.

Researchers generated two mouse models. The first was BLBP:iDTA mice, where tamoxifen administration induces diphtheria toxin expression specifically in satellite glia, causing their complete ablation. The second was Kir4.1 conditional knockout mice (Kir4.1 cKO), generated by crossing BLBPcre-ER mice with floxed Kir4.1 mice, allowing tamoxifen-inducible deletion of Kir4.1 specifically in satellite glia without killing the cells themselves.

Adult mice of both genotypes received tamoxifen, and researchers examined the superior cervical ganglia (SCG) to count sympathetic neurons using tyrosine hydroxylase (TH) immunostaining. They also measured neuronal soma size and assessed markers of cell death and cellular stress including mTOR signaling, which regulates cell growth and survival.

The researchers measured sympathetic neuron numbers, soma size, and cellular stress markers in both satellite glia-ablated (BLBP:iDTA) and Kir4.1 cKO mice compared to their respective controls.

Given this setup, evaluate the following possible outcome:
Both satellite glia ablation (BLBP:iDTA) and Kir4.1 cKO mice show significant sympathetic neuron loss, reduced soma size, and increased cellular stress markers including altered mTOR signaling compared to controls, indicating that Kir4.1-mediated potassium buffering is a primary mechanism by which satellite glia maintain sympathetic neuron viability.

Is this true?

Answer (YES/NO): YES